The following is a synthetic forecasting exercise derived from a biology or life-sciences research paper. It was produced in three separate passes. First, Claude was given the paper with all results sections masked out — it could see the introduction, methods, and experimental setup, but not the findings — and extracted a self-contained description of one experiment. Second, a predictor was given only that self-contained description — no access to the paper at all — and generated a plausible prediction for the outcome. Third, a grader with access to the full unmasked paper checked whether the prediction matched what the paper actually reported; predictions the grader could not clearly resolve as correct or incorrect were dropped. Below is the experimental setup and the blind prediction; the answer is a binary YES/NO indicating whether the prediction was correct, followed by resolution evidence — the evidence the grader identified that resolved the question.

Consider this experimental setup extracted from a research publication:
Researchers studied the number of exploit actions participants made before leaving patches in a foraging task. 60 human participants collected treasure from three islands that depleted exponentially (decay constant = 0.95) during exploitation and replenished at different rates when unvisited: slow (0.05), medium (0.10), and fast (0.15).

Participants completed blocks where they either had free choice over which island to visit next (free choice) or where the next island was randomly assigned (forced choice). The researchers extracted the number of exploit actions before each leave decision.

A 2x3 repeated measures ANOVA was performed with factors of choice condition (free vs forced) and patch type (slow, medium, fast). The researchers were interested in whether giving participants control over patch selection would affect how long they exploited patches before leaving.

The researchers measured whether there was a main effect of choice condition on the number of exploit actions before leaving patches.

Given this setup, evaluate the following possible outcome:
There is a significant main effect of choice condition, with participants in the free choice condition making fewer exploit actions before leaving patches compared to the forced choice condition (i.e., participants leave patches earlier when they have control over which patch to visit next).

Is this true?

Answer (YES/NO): NO